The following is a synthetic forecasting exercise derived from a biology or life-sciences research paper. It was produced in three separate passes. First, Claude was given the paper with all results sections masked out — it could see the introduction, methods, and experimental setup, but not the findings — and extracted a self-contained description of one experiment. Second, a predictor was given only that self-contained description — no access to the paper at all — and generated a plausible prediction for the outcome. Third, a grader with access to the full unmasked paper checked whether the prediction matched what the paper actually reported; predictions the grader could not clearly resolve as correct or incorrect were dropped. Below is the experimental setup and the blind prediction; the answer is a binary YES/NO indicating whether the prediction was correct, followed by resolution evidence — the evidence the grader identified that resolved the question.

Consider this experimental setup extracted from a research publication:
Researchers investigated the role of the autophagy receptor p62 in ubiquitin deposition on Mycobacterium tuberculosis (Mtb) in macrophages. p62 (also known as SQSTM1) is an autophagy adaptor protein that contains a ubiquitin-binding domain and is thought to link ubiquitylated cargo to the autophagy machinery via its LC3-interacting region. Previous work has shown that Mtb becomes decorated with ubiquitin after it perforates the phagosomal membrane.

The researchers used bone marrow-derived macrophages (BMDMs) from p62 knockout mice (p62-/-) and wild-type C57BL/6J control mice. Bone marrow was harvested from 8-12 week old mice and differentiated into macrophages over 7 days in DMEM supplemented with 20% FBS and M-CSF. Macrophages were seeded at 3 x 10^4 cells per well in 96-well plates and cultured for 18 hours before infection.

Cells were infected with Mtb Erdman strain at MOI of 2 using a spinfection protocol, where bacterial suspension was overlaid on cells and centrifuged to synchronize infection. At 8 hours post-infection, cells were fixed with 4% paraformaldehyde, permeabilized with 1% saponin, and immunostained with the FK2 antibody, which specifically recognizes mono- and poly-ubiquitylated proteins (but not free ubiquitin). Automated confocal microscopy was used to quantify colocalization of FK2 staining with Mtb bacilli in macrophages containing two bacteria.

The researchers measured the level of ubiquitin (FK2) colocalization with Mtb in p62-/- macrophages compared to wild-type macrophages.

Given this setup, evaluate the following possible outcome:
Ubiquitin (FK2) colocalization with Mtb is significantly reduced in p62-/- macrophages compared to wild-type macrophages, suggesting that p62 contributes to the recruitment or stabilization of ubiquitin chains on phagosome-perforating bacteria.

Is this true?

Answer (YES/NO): YES